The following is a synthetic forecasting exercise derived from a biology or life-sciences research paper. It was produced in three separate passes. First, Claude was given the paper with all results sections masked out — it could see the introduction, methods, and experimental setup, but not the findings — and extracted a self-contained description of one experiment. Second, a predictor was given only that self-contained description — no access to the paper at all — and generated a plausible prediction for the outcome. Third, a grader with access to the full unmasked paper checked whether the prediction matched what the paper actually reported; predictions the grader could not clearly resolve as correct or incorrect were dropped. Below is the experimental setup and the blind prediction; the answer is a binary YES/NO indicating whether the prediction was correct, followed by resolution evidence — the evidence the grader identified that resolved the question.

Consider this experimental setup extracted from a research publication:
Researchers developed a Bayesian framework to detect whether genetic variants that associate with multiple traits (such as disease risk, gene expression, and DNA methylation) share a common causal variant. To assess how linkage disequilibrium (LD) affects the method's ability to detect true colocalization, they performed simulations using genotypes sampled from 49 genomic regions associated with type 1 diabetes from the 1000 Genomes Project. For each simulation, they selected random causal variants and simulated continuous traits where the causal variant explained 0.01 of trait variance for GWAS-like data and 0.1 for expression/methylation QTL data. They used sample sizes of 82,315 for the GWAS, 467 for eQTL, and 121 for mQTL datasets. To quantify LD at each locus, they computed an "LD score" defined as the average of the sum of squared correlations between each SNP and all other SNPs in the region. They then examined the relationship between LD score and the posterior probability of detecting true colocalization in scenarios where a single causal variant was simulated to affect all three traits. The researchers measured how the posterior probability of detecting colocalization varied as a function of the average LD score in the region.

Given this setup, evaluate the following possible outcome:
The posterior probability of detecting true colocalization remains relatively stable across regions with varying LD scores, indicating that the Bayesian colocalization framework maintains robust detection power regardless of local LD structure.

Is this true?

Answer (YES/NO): NO